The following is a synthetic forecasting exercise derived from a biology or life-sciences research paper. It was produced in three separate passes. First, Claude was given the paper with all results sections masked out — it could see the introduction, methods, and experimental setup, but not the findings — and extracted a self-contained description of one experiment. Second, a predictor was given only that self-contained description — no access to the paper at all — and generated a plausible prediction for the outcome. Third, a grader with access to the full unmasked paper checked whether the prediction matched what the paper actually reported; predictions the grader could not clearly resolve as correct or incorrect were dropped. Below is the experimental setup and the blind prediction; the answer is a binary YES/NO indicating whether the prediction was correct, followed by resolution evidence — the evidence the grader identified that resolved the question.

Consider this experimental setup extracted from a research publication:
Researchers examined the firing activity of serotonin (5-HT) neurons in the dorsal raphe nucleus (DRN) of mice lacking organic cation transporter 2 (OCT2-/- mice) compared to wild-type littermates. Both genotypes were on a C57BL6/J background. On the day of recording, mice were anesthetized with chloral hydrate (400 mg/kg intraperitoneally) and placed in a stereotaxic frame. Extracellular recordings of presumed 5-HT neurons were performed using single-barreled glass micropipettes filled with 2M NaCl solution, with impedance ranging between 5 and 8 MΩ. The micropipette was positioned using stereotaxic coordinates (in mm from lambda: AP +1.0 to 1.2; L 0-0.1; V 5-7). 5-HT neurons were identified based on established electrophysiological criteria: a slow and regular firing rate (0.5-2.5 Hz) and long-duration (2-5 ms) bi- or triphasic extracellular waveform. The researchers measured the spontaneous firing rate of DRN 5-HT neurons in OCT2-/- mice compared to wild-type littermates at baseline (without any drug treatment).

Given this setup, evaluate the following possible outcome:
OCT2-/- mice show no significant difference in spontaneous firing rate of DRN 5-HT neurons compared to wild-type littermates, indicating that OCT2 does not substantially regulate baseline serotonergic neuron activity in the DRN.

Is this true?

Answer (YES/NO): YES